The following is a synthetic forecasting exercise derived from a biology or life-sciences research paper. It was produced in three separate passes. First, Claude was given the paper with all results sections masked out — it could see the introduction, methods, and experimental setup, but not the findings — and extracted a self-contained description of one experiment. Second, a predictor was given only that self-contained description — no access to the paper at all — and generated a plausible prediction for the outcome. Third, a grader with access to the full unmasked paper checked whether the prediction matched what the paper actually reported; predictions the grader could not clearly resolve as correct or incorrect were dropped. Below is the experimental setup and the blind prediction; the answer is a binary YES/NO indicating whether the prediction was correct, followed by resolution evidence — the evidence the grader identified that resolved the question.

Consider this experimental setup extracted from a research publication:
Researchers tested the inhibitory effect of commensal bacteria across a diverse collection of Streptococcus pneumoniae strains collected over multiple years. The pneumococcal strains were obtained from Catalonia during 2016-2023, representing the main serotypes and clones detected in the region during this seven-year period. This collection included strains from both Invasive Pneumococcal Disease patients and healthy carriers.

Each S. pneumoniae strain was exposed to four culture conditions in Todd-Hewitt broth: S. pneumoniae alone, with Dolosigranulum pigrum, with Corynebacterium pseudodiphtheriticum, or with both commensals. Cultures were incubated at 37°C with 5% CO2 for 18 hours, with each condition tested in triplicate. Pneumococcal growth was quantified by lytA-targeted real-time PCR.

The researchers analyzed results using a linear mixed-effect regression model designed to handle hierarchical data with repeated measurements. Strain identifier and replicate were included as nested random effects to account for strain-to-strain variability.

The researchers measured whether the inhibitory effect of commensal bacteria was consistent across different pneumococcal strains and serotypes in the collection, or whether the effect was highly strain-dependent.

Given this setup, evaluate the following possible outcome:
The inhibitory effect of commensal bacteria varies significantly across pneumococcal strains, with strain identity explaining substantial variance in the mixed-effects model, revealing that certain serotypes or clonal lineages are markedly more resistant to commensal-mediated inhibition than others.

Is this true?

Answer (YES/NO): NO